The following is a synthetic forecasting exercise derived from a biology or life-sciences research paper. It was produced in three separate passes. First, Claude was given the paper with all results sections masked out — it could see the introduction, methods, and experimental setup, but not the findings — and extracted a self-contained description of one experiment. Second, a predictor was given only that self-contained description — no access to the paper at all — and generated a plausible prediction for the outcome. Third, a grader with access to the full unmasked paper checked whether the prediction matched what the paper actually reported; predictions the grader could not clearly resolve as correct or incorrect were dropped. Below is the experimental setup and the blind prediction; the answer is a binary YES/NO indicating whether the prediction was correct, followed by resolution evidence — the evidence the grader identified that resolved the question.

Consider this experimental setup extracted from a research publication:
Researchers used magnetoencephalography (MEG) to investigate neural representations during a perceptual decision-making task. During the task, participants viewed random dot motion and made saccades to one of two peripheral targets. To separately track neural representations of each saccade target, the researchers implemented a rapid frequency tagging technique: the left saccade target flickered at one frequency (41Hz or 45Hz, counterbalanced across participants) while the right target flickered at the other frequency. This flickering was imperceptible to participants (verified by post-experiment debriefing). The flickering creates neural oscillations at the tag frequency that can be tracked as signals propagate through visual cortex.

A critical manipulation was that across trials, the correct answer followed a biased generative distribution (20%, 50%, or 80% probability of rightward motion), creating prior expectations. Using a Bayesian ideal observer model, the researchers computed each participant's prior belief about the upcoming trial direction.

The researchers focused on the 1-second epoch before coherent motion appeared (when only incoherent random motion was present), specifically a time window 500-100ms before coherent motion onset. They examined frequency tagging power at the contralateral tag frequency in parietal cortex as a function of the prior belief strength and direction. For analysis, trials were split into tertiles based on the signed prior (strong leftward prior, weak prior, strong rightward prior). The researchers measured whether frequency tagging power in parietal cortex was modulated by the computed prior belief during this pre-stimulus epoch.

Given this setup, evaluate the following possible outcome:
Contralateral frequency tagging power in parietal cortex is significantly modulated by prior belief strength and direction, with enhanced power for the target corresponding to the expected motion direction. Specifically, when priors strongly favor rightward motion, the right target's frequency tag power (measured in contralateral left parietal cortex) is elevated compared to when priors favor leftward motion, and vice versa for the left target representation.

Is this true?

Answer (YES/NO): YES